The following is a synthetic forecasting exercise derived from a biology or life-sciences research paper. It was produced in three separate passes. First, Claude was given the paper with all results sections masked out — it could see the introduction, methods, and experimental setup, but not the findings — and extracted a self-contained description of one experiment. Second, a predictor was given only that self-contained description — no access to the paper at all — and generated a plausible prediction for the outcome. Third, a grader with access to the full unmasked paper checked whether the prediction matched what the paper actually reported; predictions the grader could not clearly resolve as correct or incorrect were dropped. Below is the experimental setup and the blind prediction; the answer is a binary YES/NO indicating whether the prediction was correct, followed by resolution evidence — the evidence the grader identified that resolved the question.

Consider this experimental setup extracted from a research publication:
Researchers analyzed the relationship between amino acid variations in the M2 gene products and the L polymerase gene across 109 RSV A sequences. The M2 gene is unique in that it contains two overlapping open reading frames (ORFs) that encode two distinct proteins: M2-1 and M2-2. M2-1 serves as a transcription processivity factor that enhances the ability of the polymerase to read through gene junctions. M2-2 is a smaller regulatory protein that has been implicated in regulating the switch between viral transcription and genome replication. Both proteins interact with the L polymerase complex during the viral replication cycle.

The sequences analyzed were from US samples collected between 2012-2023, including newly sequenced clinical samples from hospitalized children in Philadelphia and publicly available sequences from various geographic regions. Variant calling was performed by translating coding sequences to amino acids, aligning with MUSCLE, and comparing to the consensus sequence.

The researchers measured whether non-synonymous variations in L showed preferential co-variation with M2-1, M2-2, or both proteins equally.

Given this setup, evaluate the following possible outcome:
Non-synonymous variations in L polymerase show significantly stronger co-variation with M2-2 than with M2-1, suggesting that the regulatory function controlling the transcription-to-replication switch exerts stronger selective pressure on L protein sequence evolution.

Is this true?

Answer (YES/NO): YES